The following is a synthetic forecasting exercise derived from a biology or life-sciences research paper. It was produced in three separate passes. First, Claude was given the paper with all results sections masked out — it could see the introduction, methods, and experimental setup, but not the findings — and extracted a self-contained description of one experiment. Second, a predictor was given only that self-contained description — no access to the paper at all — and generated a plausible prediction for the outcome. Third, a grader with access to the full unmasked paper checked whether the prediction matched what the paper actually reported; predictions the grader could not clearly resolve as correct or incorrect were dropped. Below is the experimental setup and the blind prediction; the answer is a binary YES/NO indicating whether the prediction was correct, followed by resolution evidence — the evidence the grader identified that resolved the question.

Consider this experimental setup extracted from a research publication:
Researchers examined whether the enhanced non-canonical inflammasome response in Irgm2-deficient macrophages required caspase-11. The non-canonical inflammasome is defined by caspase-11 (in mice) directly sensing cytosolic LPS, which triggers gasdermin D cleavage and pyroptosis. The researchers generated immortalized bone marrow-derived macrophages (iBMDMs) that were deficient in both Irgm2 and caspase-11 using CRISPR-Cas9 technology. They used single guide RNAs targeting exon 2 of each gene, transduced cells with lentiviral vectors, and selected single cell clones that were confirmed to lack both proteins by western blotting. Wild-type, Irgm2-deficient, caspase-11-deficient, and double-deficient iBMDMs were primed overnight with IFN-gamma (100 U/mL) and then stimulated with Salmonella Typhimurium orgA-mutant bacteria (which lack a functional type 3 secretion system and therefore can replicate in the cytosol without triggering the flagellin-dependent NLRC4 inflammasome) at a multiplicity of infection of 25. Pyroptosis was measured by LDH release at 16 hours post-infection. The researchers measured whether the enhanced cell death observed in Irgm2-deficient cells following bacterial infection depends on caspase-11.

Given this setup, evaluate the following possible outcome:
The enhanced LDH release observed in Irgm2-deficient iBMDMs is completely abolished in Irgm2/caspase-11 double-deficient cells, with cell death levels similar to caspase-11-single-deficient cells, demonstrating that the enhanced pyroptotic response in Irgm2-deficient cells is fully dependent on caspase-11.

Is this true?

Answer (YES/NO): YES